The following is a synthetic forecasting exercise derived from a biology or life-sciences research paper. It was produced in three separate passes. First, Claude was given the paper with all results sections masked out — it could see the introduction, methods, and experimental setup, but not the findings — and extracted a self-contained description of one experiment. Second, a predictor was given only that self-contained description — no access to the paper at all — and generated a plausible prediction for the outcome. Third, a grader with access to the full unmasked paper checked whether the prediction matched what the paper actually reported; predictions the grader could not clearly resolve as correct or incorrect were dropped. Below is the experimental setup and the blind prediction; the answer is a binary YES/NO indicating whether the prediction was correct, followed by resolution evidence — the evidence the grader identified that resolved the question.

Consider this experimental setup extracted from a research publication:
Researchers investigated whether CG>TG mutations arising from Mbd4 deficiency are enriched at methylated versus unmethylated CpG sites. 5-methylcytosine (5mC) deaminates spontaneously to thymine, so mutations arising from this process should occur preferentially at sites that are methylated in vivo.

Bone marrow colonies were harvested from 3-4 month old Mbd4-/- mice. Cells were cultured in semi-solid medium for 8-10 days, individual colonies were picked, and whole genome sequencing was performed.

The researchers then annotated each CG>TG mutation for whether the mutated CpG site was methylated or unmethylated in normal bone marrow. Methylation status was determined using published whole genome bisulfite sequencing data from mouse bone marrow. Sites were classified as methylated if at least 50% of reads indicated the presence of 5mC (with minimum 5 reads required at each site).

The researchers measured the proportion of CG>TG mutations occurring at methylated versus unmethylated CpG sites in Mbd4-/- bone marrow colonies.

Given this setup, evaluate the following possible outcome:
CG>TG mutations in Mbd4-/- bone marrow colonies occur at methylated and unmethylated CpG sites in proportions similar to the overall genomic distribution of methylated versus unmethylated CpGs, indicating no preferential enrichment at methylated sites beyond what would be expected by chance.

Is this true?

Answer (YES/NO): NO